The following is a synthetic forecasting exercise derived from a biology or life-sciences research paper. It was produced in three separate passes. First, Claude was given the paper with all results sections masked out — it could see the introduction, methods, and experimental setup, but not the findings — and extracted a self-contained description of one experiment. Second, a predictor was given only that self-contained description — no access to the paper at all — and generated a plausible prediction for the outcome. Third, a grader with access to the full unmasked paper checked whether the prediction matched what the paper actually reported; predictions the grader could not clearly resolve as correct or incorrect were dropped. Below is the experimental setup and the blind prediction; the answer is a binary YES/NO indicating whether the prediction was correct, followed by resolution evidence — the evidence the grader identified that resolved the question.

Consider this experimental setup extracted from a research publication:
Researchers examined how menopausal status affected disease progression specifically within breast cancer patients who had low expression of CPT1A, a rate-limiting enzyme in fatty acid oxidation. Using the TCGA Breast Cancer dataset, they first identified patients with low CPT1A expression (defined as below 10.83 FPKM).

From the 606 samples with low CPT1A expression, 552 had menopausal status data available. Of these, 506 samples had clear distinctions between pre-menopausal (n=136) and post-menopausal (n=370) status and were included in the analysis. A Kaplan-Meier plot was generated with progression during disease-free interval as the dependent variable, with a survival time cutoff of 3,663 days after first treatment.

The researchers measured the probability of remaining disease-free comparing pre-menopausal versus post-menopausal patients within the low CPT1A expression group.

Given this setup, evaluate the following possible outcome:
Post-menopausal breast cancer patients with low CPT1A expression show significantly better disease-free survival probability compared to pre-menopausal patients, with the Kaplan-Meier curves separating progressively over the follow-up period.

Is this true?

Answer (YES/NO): NO